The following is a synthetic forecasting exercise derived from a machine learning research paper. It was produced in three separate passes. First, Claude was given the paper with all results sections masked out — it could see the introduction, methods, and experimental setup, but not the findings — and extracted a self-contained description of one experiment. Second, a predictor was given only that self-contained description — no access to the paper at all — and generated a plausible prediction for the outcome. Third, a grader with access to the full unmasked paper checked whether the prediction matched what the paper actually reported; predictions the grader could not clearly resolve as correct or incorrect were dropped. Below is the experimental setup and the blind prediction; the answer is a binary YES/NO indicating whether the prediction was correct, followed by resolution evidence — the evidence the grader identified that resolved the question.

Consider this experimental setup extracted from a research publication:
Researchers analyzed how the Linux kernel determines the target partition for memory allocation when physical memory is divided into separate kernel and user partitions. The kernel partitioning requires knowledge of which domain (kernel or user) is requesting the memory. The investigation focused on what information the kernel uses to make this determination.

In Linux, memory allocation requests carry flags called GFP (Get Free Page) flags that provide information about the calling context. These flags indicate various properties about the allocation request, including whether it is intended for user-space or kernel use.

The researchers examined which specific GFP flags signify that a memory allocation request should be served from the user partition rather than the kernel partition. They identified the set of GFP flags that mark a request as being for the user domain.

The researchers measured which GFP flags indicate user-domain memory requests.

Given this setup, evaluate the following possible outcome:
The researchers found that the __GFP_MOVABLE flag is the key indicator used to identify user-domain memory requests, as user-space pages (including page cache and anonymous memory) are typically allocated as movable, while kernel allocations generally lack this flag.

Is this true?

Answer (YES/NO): NO